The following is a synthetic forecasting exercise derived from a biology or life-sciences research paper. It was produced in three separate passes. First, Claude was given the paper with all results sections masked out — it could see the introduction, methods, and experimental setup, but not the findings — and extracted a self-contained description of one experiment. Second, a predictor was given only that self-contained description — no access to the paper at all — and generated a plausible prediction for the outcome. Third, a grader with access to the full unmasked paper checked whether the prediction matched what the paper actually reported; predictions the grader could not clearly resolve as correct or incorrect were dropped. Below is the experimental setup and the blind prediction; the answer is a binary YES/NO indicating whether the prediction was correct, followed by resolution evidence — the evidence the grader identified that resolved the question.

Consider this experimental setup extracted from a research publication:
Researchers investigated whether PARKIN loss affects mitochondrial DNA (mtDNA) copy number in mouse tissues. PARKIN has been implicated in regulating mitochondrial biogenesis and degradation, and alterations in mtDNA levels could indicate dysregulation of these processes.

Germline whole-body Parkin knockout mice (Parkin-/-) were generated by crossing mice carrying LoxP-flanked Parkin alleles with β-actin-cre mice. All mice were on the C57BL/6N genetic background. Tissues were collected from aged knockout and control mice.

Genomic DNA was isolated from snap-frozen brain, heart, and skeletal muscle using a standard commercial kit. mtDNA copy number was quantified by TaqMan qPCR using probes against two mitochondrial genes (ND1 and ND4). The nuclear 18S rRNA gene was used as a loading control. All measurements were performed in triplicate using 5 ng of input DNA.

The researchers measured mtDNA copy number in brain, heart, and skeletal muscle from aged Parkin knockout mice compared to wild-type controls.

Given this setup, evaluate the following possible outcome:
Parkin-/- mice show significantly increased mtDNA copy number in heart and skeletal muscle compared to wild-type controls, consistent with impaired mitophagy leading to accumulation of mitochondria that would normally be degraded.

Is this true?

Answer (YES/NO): NO